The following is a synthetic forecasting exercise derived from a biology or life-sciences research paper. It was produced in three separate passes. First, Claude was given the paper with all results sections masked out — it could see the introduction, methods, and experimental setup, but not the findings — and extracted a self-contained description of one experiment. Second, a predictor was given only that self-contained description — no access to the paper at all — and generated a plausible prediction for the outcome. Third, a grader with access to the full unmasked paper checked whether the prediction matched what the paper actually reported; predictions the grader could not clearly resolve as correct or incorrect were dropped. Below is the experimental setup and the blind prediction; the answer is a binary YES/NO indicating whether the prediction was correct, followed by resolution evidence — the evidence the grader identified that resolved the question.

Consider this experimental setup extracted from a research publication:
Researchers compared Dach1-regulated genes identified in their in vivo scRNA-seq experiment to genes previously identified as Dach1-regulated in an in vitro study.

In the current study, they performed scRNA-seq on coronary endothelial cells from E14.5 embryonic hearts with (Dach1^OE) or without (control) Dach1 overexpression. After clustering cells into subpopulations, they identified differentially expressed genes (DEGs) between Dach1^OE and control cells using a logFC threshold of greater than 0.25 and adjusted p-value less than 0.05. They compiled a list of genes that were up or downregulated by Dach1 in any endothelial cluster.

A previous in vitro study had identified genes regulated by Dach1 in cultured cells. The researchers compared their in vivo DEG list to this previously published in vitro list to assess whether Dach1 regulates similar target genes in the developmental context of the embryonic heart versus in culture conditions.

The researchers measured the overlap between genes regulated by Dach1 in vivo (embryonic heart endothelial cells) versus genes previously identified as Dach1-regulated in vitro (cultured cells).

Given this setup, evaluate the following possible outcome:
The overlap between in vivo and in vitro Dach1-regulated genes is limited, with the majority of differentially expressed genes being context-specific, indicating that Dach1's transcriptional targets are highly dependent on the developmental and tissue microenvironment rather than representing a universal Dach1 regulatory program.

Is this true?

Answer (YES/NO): NO